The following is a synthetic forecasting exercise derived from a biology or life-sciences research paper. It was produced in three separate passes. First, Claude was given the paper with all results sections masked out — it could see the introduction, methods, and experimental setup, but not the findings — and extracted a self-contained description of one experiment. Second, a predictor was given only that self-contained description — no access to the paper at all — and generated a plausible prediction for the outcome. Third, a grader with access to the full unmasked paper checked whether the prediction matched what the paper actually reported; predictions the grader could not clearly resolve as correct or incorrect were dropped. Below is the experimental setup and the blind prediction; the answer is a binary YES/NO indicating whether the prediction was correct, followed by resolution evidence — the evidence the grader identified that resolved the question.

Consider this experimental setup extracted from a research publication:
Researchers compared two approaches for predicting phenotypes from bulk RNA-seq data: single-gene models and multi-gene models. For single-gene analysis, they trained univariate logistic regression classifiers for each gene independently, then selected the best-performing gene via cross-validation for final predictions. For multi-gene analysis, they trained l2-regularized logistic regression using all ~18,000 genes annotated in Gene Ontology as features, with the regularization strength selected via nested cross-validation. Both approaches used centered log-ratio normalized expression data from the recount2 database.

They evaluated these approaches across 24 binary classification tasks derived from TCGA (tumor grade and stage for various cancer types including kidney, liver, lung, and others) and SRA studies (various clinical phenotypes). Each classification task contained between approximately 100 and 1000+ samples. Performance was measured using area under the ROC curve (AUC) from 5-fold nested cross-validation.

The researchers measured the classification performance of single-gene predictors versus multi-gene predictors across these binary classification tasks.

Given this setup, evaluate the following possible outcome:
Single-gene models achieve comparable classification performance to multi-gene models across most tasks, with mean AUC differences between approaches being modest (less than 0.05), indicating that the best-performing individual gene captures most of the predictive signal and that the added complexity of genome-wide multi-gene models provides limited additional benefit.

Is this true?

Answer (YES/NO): NO